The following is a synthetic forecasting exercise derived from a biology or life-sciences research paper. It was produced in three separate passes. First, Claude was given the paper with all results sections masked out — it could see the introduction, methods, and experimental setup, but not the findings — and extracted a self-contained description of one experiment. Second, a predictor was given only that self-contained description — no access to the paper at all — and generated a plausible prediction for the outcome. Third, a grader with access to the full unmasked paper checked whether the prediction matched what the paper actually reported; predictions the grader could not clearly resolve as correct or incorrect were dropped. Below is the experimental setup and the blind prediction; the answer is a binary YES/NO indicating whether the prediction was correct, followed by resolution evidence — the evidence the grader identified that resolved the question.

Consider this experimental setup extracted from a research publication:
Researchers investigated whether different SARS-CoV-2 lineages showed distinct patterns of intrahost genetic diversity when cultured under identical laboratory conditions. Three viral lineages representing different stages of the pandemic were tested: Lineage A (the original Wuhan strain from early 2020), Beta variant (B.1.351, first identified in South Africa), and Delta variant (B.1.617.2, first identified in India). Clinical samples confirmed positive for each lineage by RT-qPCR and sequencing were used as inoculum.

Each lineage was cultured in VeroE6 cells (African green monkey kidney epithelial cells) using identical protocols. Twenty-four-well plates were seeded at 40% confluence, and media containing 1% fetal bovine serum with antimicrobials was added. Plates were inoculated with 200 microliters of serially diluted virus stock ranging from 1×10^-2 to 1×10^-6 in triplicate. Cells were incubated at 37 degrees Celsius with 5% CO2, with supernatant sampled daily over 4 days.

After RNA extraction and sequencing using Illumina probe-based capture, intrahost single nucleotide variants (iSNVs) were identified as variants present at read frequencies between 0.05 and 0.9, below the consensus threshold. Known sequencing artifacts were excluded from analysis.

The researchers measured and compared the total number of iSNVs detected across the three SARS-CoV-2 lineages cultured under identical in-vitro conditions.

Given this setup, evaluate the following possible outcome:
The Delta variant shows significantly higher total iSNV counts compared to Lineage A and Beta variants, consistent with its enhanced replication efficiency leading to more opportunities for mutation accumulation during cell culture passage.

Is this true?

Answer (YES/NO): NO